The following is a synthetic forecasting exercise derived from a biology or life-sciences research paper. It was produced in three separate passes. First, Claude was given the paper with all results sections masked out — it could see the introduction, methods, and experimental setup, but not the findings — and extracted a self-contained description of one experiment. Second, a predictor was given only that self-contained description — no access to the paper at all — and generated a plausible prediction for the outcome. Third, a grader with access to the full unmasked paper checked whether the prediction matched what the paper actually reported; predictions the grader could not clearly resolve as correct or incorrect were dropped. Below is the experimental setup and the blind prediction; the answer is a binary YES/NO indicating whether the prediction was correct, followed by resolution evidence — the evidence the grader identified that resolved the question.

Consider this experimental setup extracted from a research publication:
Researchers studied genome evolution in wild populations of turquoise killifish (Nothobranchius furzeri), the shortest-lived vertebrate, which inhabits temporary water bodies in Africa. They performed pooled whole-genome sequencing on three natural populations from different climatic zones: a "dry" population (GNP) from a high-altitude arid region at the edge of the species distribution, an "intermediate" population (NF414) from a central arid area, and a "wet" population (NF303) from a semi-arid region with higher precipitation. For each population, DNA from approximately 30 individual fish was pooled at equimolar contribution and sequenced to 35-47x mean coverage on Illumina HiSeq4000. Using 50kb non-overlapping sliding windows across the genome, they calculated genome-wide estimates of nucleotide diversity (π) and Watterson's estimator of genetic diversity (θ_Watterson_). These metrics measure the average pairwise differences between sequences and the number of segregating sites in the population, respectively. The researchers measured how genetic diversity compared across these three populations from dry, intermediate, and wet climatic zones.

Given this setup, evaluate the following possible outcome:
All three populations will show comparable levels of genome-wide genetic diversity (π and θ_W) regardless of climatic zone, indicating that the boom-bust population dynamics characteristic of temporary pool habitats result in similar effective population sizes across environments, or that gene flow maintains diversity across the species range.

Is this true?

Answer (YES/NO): NO